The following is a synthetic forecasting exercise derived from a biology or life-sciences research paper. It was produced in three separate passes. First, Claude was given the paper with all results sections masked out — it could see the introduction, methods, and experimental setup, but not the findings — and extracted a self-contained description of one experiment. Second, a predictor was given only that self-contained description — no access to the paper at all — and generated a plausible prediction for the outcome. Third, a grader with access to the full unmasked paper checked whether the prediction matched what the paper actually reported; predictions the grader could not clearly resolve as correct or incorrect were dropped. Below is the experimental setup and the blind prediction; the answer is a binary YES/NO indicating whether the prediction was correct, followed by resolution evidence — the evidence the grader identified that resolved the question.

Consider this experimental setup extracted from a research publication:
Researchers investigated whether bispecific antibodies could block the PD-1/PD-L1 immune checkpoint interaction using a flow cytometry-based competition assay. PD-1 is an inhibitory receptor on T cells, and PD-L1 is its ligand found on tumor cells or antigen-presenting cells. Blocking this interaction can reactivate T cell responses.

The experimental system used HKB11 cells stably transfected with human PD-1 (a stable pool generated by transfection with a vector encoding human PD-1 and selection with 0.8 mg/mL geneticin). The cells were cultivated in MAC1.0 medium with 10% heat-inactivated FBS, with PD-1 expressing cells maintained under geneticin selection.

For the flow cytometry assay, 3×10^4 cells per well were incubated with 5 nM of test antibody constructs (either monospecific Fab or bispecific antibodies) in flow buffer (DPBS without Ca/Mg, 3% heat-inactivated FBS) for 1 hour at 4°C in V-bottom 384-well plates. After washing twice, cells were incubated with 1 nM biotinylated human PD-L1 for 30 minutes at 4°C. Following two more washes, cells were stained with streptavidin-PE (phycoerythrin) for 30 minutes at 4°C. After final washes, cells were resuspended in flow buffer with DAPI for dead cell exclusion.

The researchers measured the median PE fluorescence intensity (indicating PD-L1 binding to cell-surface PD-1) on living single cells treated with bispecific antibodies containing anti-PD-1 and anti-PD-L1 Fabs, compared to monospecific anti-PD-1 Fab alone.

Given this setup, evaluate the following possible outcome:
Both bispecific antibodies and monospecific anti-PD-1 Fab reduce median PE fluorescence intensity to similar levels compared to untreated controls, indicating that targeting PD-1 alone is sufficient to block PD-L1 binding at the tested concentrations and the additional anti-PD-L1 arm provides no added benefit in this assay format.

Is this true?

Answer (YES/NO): NO